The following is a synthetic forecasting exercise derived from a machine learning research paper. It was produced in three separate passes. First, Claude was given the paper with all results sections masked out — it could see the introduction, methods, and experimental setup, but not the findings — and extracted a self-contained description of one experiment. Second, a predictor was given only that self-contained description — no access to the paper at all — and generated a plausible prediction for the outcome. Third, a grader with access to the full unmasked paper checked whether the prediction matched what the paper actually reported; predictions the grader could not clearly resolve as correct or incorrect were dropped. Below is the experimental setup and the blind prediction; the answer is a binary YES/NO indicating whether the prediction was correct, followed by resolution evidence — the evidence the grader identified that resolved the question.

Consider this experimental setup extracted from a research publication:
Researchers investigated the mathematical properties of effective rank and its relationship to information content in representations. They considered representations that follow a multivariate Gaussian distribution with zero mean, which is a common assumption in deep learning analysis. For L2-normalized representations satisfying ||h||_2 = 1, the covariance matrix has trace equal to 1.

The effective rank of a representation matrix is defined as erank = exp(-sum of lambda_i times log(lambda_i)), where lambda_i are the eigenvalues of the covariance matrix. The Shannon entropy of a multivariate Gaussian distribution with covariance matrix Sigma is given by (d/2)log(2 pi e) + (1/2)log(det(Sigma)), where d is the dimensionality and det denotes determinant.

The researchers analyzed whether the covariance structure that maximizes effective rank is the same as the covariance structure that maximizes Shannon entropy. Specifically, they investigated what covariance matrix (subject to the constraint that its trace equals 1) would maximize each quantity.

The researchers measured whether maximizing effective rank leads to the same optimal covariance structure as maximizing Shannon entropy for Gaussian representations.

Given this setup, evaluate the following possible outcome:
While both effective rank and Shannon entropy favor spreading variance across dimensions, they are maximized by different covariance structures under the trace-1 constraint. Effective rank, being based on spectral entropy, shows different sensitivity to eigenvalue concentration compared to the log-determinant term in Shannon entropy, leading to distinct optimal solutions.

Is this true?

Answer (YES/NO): NO